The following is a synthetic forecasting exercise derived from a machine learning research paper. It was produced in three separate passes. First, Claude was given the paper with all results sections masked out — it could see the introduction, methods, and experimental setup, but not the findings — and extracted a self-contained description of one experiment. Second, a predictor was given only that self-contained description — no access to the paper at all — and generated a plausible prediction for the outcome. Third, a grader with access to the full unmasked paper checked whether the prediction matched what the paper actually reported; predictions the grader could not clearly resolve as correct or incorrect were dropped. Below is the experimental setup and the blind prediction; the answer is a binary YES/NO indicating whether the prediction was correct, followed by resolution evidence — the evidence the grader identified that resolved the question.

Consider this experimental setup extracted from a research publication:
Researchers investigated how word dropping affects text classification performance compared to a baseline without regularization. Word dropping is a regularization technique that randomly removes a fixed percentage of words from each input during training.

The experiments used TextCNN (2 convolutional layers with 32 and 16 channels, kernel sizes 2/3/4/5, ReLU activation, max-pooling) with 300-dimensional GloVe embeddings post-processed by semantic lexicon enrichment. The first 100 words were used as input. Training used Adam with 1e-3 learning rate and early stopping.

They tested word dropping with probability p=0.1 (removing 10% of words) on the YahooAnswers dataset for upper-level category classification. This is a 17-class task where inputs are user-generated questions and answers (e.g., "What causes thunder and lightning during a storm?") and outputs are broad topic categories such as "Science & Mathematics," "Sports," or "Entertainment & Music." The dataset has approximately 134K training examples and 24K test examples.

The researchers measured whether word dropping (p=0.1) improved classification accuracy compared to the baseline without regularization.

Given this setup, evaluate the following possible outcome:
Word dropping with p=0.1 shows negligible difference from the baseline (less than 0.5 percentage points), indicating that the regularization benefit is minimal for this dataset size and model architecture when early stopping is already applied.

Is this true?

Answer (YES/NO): NO